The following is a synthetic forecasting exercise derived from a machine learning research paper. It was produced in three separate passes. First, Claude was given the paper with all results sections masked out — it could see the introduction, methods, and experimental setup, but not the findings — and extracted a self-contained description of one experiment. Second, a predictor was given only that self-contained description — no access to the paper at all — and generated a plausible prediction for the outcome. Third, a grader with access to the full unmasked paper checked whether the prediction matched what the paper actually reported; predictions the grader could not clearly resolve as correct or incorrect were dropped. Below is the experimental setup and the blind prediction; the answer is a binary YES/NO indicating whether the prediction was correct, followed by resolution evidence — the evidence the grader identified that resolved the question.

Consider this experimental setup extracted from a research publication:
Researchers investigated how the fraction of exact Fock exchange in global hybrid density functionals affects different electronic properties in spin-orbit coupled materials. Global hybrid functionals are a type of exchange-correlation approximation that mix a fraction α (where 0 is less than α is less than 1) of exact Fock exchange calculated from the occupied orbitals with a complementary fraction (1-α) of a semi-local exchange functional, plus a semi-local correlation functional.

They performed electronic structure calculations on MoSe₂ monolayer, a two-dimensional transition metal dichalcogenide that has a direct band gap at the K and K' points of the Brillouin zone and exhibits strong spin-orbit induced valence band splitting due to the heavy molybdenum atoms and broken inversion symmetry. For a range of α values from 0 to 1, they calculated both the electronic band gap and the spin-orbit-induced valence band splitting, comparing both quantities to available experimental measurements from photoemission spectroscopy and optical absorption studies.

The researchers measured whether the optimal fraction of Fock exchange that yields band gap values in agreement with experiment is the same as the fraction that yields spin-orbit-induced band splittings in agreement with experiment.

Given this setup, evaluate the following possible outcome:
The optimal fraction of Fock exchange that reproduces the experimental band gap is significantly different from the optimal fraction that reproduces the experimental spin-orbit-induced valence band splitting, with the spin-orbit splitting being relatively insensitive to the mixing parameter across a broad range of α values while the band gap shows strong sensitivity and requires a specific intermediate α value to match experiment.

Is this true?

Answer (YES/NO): NO